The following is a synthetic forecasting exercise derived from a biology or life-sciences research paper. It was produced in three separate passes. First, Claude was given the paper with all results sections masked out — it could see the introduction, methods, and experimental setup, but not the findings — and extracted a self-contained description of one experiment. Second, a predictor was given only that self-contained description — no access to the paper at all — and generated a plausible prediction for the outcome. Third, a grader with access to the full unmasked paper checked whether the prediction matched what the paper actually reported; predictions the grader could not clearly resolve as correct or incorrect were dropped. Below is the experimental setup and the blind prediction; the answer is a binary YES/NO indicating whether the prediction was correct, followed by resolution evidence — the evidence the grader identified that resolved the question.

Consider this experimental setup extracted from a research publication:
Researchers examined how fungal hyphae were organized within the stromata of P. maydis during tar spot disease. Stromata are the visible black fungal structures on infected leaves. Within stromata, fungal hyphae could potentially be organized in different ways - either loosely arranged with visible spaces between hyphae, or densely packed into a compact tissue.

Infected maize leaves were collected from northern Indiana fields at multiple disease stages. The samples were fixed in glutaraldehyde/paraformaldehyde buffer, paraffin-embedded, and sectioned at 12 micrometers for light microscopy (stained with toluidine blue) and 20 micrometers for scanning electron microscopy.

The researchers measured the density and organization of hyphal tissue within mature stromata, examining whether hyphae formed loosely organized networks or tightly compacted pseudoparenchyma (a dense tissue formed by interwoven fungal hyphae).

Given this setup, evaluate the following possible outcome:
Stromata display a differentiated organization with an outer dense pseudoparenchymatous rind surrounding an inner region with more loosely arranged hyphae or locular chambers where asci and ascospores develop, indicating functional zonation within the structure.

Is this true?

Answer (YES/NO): YES